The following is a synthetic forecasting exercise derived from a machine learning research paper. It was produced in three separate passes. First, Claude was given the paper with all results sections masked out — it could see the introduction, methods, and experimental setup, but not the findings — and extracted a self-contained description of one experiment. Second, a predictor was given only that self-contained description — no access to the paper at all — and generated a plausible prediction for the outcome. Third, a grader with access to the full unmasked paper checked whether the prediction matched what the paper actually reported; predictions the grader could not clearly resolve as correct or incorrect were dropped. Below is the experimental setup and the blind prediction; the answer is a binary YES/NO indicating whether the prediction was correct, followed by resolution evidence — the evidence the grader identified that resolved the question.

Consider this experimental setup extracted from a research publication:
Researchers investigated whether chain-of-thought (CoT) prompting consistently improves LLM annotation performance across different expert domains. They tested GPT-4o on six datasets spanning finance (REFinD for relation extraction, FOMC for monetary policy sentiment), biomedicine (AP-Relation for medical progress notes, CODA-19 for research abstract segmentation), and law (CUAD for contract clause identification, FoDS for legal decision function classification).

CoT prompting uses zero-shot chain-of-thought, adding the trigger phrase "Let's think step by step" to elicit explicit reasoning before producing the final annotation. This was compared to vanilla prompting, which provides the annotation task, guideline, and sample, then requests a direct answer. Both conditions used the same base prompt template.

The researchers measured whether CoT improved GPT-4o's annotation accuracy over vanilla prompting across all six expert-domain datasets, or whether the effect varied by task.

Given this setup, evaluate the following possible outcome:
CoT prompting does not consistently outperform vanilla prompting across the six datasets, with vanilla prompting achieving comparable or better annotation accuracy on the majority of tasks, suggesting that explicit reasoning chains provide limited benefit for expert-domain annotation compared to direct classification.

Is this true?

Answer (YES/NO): NO